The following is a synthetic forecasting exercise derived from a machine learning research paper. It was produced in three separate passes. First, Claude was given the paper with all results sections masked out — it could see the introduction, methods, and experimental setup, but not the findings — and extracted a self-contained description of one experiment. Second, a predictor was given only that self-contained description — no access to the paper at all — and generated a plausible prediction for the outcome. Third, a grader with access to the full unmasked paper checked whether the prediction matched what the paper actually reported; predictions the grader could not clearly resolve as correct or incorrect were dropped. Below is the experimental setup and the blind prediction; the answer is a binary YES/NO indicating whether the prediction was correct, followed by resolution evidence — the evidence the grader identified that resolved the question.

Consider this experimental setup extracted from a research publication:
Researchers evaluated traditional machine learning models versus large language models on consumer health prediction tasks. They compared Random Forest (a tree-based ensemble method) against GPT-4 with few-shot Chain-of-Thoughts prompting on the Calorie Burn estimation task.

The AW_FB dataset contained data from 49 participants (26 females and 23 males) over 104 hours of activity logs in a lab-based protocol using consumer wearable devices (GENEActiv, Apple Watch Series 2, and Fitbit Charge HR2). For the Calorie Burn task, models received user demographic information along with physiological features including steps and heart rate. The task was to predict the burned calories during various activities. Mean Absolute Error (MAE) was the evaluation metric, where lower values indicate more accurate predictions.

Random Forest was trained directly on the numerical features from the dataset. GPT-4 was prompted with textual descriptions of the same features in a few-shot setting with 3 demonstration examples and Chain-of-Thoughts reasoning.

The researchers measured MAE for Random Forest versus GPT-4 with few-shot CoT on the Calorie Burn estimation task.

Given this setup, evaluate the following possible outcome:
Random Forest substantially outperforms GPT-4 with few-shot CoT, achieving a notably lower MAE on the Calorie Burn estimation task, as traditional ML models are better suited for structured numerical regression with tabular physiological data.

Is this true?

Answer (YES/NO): YES